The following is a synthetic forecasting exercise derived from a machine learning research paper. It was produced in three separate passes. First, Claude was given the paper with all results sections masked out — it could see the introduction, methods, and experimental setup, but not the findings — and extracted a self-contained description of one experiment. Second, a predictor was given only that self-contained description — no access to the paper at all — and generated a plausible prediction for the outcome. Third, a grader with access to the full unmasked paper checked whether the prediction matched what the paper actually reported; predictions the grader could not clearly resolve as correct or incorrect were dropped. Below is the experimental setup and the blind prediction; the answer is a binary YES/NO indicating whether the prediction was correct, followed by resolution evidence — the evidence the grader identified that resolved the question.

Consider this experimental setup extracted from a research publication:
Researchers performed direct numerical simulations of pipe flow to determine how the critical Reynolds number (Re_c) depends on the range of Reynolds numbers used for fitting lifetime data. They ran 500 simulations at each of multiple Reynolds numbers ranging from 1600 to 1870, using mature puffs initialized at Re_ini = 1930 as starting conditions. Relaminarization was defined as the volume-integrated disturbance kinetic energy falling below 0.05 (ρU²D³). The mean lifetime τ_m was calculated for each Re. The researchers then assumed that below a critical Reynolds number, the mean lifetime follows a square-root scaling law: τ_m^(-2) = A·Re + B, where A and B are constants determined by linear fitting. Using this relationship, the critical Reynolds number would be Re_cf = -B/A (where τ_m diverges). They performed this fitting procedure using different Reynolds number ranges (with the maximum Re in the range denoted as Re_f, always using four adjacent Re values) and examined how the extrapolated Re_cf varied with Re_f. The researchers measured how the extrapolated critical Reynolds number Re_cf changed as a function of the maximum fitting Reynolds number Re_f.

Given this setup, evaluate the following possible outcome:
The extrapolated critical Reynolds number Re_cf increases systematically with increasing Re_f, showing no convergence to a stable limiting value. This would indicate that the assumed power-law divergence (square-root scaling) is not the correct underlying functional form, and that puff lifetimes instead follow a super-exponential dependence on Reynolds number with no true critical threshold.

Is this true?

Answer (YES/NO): NO